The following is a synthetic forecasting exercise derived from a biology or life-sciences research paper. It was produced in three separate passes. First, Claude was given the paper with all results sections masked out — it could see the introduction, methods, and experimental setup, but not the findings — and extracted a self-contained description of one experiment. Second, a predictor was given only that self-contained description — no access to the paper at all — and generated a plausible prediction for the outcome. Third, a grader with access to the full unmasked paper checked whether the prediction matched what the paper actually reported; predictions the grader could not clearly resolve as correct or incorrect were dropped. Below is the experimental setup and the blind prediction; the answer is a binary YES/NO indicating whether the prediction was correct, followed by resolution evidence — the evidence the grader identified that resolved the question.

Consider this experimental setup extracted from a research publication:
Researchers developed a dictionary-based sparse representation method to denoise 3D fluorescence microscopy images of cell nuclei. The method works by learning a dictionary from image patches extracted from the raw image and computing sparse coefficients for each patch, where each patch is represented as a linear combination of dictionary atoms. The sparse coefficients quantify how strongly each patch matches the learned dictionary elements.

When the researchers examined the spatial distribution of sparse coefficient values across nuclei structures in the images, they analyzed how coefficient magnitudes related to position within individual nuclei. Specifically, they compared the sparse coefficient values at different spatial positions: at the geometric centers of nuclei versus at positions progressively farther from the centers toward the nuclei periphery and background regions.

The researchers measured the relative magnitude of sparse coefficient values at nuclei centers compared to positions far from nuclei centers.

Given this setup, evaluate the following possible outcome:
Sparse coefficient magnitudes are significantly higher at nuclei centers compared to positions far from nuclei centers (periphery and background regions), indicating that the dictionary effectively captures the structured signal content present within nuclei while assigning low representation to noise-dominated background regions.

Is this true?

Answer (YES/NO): YES